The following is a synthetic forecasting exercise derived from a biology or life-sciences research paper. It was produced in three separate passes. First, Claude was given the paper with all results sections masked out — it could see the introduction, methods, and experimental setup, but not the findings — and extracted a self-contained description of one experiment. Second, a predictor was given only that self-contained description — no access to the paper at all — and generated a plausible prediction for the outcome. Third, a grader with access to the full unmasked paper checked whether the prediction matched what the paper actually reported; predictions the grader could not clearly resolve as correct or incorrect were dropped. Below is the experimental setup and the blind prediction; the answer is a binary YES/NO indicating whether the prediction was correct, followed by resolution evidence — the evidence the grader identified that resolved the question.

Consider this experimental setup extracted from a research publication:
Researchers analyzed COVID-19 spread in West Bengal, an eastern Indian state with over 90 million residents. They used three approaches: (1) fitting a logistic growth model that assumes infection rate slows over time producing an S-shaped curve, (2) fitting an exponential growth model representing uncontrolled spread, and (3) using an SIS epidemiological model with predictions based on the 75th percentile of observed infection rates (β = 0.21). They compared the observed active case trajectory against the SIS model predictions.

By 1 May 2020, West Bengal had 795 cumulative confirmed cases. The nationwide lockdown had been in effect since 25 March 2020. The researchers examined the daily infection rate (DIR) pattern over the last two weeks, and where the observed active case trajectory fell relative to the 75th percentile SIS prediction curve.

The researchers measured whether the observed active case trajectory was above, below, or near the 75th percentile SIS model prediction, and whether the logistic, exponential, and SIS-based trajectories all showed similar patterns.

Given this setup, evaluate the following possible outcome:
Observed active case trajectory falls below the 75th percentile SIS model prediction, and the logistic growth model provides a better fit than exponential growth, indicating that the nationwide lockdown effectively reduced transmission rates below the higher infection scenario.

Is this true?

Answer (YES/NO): NO